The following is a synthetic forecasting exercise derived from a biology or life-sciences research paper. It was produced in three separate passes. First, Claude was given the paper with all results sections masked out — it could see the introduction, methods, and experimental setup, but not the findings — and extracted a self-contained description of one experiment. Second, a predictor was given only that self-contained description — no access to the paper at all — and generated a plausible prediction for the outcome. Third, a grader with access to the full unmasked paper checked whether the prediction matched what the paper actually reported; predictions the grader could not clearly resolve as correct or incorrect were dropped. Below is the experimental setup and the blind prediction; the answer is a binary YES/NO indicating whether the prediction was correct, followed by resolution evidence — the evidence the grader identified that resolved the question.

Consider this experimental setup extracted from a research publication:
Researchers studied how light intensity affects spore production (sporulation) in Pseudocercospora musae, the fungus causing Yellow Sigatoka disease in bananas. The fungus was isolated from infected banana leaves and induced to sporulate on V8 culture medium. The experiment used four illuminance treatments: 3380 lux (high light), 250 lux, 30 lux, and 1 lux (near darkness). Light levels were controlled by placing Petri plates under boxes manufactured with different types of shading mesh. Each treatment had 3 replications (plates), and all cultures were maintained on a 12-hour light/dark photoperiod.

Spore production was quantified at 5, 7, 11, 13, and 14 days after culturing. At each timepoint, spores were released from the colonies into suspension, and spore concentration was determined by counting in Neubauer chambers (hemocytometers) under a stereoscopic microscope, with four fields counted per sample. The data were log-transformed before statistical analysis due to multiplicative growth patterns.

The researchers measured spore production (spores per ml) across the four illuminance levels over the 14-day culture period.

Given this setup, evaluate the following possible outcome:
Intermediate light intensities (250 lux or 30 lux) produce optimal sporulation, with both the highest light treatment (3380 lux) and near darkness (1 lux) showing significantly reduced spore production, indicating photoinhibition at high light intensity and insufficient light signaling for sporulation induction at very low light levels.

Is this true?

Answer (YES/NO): NO